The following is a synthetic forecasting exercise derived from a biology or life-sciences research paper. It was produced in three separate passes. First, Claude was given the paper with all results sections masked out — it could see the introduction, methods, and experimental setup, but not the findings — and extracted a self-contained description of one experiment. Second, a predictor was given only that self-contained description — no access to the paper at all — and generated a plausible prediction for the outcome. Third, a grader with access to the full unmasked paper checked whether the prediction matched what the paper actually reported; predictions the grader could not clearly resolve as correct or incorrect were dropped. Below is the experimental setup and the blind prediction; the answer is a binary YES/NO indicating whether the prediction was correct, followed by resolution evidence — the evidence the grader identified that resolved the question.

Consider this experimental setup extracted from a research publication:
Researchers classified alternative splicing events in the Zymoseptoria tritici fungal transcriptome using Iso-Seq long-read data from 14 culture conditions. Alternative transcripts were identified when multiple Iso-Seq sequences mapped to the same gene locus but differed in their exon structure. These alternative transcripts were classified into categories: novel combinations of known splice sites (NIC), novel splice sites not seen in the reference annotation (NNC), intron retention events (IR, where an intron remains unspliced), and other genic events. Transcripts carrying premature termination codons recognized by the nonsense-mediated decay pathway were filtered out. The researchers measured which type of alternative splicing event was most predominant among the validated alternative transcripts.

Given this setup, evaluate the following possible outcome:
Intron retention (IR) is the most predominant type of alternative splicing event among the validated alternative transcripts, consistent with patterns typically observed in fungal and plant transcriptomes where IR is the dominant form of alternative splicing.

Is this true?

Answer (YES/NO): YES